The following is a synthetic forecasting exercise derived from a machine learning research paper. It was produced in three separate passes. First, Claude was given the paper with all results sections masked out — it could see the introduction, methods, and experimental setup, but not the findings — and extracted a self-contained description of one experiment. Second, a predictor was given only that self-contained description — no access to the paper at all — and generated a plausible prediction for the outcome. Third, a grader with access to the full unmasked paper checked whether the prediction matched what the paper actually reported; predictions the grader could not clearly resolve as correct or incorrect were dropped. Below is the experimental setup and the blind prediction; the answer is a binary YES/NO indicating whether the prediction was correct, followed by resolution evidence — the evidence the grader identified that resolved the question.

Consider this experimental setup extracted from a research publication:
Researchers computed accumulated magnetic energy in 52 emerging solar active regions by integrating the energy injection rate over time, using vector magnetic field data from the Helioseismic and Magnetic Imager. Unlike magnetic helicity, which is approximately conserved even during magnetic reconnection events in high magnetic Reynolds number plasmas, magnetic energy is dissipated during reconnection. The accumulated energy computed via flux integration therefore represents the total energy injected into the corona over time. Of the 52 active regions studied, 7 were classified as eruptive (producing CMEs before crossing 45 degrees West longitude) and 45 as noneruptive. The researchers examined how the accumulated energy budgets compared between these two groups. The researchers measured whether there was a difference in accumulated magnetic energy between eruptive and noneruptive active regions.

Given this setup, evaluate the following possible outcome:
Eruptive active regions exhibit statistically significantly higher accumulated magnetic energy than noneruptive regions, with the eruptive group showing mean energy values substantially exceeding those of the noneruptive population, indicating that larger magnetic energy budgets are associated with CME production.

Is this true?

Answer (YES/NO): YES